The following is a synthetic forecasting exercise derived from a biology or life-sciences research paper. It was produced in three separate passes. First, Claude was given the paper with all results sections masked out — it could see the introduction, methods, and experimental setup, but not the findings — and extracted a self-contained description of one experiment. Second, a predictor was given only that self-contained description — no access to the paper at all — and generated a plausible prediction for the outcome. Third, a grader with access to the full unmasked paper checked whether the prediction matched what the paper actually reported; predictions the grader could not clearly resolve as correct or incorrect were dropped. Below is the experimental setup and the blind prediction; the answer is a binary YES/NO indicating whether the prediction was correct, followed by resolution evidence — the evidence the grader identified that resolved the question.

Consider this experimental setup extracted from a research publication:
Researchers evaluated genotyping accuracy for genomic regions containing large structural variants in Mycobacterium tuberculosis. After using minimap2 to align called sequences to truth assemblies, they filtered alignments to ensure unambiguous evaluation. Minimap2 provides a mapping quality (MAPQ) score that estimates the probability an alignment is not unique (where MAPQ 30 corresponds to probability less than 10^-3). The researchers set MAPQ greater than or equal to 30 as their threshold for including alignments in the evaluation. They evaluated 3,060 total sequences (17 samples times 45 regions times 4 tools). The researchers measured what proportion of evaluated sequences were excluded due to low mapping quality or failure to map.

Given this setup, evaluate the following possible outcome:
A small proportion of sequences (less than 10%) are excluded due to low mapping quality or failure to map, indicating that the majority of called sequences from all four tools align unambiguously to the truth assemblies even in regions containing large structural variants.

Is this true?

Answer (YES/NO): YES